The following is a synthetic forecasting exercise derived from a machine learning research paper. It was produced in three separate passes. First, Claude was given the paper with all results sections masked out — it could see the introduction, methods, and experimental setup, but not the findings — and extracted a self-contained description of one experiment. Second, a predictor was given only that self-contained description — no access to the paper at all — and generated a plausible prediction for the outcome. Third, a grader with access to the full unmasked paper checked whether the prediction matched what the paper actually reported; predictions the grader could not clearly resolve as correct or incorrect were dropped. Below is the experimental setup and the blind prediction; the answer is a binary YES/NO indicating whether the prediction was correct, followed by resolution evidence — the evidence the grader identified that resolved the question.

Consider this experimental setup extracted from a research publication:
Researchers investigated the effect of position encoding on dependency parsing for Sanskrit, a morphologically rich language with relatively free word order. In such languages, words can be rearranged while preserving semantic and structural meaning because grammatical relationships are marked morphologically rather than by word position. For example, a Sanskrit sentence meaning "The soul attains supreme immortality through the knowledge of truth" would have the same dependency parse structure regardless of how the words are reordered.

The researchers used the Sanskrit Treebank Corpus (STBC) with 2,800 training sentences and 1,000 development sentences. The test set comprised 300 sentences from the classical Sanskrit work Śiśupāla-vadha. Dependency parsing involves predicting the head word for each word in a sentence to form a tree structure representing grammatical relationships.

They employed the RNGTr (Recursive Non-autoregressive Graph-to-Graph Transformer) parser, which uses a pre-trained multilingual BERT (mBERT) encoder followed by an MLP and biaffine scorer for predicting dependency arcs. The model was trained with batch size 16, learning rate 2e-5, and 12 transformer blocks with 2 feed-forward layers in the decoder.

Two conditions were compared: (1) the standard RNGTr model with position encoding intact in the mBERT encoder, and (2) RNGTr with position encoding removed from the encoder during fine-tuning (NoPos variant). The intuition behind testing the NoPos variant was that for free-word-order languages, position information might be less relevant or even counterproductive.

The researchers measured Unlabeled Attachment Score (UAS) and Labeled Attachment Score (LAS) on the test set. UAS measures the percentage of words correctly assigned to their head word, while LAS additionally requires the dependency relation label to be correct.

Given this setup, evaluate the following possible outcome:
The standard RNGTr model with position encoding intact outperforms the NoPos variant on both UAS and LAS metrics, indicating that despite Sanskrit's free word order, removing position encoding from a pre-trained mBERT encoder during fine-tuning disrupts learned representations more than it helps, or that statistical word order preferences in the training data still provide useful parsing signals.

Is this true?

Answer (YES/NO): YES